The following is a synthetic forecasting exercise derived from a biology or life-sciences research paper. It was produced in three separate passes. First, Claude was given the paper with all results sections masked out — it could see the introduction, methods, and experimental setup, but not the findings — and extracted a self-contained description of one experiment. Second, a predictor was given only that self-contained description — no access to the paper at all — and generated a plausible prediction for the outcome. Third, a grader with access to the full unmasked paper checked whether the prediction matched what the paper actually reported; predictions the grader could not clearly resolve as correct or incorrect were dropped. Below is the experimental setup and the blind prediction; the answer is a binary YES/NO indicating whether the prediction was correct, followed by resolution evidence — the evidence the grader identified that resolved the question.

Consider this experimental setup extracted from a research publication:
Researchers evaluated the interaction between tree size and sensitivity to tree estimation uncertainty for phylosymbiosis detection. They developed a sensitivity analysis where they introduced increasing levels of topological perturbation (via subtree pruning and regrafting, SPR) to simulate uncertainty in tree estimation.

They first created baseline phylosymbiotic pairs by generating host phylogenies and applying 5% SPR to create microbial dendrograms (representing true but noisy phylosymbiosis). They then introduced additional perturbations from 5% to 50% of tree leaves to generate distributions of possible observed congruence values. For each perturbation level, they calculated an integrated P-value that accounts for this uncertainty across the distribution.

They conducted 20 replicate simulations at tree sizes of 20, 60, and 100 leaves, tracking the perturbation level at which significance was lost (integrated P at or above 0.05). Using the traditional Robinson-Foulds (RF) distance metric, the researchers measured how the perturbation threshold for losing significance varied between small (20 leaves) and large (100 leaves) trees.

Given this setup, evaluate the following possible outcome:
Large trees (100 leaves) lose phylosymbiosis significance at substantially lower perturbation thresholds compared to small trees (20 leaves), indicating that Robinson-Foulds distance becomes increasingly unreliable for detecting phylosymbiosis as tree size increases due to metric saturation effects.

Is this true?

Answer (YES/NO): NO